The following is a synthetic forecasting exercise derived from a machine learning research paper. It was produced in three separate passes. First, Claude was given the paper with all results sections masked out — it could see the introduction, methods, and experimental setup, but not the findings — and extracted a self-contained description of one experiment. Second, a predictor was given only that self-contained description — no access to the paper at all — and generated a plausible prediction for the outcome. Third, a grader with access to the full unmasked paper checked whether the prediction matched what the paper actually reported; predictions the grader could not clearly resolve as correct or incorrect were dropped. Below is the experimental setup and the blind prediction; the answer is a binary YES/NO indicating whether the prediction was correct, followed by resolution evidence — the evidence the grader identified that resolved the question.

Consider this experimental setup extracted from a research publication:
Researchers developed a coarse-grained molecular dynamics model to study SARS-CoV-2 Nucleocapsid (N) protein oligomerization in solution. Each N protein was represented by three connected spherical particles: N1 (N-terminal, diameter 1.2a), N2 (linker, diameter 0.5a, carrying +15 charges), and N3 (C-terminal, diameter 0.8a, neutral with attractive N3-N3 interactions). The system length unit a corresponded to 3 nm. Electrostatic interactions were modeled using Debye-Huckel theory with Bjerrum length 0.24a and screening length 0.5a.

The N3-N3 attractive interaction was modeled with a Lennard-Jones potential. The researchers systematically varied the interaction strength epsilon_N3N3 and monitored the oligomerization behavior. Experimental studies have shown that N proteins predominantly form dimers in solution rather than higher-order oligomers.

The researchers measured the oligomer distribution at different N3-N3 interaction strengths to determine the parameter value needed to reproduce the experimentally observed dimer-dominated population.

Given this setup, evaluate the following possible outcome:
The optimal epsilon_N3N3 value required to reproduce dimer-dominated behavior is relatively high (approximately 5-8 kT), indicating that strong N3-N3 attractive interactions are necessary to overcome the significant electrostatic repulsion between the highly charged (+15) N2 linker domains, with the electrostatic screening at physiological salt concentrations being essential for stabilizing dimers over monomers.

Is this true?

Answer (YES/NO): NO